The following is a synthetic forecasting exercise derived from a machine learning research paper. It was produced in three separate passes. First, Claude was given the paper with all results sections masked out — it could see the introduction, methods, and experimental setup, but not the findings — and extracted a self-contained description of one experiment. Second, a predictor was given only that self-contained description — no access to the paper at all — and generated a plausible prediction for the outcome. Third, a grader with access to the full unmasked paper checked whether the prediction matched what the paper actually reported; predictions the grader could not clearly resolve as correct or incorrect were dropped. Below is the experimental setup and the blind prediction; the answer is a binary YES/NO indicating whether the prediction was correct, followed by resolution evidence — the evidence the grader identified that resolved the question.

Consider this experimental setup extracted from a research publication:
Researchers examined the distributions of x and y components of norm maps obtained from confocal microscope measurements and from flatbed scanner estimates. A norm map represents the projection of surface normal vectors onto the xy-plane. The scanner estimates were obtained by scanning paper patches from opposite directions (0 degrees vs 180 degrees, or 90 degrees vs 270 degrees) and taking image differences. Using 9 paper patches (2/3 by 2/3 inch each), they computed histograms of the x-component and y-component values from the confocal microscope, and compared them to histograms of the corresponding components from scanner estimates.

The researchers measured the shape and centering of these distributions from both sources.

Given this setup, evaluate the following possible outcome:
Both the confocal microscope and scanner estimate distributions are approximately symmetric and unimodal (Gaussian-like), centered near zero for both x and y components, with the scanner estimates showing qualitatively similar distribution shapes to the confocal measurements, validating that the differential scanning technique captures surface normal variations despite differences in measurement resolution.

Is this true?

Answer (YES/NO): YES